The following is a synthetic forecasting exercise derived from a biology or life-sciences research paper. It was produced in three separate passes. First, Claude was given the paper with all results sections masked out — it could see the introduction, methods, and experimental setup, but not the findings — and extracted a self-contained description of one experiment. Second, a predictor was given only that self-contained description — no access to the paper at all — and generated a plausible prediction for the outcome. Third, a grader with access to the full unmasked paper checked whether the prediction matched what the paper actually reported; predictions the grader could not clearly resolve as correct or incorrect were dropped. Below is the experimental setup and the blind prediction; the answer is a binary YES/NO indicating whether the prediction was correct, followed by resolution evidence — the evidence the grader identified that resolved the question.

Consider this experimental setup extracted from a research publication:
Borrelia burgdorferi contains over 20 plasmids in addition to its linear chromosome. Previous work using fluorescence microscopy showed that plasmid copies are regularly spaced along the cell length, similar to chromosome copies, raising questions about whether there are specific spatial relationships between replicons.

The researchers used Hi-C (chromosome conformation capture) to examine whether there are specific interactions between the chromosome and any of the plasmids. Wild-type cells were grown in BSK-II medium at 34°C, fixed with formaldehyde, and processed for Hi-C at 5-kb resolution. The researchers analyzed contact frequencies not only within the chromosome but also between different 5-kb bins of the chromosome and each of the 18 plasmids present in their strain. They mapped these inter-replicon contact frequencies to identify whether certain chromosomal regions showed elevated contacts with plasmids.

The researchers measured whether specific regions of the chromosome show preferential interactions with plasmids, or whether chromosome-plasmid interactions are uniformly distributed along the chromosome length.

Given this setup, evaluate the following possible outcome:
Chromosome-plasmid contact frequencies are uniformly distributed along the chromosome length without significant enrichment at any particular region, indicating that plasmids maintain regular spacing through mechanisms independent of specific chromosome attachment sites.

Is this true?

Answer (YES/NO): NO